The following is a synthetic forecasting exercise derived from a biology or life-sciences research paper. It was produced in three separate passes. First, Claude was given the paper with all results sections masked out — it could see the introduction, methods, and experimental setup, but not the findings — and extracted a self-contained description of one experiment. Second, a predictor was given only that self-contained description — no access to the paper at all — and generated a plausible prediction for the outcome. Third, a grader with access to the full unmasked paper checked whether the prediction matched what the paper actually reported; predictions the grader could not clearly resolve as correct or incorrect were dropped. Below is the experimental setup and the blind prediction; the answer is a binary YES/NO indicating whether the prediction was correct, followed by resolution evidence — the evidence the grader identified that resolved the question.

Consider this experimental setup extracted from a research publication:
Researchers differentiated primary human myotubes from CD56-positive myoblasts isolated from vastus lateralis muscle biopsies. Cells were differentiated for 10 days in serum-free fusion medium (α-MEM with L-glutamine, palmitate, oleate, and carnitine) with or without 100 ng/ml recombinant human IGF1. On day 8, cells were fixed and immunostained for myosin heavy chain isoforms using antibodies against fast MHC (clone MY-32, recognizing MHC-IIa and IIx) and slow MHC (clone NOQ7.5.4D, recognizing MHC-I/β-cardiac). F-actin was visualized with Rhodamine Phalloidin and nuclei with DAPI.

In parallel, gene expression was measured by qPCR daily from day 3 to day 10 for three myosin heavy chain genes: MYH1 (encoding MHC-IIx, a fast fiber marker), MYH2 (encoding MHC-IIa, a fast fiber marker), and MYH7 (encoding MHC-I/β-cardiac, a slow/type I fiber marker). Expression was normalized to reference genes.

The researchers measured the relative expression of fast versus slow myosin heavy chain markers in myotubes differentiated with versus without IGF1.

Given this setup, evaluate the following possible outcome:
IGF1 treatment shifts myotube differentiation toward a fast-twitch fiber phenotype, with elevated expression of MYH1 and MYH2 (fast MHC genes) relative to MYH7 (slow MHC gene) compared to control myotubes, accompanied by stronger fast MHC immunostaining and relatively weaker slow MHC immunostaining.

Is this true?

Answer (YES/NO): NO